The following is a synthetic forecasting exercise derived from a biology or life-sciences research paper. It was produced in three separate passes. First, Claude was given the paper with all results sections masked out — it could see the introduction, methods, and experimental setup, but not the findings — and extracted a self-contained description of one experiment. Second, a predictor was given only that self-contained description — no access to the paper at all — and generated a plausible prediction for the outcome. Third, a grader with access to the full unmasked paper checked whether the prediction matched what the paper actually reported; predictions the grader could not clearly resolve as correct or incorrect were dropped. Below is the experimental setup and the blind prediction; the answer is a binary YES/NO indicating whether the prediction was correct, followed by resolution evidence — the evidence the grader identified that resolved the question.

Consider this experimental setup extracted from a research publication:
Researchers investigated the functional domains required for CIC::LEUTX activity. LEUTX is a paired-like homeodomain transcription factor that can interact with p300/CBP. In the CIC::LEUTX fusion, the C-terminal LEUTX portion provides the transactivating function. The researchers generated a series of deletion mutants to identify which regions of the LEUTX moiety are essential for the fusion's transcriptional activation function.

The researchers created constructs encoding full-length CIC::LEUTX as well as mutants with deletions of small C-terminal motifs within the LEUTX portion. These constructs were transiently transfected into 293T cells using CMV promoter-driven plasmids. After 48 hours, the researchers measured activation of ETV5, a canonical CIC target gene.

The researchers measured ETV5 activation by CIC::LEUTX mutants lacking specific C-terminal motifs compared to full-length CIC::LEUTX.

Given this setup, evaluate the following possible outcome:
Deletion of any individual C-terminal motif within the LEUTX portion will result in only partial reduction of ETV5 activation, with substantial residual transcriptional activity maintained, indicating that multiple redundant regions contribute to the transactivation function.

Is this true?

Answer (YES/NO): YES